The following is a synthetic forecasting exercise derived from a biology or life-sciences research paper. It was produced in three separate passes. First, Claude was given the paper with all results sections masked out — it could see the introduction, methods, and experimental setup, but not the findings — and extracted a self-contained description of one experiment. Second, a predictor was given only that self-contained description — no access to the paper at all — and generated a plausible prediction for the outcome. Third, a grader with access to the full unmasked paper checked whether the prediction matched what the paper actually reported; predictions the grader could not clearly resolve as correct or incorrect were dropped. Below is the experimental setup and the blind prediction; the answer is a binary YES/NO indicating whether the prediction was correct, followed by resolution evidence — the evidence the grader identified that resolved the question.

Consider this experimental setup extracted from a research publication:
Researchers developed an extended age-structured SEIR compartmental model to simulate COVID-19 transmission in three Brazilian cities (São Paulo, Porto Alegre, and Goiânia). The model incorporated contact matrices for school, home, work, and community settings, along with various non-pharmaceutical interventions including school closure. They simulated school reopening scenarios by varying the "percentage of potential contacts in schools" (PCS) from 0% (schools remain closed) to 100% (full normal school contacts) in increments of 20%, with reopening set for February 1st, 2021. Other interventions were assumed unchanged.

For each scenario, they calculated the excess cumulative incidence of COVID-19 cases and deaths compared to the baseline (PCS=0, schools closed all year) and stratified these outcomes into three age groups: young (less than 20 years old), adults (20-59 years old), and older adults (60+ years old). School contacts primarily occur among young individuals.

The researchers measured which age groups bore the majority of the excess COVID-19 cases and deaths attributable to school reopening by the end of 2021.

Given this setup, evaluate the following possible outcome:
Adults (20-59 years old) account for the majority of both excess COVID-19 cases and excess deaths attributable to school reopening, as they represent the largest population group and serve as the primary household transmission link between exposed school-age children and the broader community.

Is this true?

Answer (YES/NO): NO